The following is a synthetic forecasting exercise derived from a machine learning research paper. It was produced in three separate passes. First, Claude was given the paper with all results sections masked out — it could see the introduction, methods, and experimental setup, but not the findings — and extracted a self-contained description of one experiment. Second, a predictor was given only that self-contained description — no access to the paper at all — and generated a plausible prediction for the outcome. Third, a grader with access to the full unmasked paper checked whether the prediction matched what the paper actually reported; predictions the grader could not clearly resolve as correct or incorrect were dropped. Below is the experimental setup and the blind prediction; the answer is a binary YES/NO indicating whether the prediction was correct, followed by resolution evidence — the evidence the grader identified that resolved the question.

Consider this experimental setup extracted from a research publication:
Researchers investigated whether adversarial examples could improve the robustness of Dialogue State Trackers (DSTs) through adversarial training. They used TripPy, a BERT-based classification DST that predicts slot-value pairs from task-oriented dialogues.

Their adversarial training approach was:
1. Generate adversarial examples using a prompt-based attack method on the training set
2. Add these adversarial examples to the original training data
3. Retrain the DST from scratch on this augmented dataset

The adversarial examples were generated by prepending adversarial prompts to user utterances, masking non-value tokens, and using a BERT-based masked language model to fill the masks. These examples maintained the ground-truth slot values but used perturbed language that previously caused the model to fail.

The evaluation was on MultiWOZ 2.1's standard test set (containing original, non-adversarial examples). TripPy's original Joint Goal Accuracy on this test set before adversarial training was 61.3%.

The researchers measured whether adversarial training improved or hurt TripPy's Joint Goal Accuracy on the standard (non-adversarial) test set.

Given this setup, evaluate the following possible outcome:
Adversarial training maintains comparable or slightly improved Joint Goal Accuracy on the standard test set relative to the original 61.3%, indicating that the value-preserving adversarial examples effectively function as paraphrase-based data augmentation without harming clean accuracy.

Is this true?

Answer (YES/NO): NO